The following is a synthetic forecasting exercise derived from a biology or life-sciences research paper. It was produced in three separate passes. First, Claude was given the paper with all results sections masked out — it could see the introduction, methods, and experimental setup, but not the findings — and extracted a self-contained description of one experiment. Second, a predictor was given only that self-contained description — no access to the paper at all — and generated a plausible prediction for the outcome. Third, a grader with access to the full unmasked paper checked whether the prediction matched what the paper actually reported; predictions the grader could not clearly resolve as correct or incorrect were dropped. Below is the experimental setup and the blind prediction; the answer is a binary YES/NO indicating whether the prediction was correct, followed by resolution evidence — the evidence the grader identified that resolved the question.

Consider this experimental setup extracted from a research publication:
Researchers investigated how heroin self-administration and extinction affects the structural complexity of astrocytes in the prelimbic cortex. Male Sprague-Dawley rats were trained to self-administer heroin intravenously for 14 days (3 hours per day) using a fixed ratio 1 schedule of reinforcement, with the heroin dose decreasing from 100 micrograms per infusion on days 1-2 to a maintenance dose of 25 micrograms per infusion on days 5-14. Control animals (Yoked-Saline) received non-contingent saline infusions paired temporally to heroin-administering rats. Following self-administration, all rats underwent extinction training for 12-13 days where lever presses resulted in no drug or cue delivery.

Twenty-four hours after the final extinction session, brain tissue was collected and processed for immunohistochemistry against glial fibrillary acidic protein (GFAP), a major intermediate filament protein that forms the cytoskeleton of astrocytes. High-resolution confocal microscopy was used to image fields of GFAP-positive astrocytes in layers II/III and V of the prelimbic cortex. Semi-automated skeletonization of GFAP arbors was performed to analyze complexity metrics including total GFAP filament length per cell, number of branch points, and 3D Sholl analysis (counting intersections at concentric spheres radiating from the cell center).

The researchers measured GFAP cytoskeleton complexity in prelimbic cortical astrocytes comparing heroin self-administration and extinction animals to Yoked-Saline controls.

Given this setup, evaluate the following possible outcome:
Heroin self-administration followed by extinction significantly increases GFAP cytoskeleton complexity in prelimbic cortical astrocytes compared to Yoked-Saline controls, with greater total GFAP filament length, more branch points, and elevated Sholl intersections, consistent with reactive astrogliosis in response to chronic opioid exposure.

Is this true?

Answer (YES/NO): YES